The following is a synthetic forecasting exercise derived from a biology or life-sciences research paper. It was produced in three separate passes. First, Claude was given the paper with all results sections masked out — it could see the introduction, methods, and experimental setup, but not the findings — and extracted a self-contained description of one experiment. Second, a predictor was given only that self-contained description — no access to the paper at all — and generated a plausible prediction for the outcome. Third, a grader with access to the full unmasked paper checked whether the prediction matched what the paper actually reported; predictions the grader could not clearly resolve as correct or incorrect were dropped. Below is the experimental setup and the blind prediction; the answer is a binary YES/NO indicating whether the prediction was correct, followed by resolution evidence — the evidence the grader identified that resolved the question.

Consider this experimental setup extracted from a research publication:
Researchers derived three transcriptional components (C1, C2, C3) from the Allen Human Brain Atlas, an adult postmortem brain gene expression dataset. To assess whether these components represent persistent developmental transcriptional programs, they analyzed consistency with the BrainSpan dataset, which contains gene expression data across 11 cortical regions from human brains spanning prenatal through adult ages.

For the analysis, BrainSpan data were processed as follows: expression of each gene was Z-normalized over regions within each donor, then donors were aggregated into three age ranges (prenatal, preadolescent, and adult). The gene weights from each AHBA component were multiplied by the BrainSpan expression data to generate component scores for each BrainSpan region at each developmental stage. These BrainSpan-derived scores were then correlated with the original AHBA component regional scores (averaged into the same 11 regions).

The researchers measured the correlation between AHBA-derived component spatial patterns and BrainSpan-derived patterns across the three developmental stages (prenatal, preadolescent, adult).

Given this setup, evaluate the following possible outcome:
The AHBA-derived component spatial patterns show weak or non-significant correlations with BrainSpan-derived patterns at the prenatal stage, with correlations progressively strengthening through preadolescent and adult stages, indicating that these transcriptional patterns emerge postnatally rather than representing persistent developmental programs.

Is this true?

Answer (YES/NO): NO